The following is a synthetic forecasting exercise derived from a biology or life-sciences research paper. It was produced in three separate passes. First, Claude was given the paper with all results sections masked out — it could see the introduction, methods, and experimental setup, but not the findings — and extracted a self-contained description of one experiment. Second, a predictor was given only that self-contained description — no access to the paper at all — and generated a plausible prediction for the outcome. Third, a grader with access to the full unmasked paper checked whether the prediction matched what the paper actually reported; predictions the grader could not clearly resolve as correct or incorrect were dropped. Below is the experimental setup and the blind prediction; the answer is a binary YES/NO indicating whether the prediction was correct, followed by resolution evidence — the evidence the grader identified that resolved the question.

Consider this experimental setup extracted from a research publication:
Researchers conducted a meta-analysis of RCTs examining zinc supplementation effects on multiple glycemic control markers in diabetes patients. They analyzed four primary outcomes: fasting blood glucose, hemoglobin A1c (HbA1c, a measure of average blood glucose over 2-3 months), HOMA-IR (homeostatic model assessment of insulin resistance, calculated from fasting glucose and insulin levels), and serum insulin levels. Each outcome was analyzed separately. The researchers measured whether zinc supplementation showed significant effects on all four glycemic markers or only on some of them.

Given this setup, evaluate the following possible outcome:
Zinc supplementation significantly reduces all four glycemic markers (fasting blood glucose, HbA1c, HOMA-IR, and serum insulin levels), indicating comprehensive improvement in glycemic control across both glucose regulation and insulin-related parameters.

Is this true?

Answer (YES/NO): NO